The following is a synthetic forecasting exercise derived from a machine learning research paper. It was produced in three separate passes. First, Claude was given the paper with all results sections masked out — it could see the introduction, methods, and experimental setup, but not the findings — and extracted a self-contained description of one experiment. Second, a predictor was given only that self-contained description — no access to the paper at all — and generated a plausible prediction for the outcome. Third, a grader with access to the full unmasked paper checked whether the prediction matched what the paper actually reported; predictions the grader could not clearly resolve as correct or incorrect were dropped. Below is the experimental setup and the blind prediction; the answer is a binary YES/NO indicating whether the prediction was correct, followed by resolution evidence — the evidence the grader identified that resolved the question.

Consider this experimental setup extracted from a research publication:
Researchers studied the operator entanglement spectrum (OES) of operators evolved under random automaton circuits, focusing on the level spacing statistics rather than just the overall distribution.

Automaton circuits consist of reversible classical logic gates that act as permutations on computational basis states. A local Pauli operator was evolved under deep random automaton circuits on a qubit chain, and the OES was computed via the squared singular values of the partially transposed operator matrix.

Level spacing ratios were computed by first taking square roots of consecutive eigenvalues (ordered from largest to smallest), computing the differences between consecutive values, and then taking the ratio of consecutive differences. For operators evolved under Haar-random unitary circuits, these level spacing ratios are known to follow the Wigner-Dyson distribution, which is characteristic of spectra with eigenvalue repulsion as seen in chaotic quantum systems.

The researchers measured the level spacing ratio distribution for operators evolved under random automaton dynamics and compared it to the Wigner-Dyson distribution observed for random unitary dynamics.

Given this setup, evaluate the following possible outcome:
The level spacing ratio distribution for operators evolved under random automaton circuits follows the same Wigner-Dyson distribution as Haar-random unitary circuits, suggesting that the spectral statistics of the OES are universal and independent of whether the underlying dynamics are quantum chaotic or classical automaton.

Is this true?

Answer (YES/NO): NO